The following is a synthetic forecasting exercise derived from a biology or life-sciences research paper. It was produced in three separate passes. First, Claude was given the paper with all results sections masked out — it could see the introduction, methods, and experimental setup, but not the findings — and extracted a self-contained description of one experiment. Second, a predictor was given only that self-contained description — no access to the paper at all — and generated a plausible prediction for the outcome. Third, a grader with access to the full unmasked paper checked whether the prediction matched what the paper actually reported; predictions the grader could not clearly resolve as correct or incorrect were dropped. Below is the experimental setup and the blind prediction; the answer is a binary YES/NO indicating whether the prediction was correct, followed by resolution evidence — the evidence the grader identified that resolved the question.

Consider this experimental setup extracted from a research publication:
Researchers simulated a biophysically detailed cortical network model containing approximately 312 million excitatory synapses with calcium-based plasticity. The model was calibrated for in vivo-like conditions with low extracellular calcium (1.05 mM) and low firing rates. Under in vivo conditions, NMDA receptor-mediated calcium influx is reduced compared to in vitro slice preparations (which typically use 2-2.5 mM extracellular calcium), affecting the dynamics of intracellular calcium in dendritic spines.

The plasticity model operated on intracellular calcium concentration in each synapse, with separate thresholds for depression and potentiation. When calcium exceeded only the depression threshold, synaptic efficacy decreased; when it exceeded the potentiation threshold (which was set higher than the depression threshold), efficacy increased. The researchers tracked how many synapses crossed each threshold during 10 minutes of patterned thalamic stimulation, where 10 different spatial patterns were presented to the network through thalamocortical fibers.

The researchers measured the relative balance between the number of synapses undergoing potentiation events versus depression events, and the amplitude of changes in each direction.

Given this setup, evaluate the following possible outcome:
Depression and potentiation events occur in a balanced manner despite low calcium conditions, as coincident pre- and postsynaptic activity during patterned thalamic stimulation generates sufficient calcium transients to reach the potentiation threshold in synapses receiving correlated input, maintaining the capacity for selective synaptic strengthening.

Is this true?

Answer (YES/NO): NO